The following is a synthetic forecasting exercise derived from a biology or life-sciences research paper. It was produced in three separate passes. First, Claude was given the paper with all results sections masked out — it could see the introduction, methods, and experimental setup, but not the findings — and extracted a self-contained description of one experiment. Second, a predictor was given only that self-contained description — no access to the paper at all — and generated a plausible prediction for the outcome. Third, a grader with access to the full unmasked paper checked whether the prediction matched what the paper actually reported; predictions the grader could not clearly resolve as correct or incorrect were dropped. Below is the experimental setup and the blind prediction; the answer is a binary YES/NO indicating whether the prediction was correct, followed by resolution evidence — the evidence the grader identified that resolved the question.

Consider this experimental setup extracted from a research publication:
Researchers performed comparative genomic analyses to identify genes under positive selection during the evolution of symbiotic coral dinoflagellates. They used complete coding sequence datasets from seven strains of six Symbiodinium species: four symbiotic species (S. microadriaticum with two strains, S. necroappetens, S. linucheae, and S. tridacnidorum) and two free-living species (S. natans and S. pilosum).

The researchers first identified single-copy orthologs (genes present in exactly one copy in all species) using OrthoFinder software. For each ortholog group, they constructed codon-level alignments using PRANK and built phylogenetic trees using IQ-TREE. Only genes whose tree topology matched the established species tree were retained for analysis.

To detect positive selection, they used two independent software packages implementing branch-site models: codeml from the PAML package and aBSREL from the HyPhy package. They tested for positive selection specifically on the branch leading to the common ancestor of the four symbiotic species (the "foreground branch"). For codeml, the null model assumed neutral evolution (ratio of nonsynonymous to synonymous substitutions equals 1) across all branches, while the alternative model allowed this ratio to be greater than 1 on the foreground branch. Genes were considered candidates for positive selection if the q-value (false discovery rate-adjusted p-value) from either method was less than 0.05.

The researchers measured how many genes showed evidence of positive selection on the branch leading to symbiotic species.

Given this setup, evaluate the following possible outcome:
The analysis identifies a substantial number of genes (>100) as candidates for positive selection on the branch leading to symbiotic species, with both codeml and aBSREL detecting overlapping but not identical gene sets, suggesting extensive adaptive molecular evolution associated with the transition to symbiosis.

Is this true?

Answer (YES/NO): NO